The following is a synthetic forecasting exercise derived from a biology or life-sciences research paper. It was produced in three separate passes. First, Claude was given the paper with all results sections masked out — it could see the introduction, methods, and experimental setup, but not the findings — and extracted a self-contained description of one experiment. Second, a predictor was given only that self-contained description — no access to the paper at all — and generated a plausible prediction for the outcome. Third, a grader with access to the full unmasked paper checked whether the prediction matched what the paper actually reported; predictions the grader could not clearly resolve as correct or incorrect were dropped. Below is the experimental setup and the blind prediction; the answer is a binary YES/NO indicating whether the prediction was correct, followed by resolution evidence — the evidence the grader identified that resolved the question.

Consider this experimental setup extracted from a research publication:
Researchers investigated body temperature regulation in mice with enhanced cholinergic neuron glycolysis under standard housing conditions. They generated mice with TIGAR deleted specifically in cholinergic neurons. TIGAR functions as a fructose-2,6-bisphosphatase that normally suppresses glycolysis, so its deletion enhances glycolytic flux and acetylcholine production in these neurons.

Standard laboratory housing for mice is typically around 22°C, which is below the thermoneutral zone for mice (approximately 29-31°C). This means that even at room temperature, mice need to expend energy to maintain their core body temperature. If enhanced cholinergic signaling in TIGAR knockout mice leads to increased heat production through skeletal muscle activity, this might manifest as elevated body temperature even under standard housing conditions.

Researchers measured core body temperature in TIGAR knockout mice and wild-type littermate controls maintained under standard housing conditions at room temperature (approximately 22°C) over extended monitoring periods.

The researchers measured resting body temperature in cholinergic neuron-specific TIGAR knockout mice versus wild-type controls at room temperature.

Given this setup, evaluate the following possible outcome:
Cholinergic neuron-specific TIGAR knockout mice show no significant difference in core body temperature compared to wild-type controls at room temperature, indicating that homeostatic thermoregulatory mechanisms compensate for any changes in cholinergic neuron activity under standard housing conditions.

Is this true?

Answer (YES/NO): YES